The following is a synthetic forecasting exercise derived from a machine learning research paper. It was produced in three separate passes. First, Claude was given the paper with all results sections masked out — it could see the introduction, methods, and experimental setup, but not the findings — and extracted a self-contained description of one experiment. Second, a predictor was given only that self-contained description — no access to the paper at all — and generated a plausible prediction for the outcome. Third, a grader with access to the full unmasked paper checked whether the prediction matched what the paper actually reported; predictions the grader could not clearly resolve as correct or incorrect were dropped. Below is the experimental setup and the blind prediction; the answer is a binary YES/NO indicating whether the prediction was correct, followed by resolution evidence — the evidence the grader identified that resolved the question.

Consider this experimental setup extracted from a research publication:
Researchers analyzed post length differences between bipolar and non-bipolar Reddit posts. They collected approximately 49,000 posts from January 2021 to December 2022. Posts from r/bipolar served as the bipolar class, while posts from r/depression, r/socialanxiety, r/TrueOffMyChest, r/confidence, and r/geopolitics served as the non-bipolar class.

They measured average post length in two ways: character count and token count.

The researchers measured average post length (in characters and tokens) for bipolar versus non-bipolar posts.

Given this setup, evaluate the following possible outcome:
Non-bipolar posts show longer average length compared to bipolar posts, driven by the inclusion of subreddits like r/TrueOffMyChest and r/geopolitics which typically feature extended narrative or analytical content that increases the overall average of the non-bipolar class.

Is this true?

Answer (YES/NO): NO